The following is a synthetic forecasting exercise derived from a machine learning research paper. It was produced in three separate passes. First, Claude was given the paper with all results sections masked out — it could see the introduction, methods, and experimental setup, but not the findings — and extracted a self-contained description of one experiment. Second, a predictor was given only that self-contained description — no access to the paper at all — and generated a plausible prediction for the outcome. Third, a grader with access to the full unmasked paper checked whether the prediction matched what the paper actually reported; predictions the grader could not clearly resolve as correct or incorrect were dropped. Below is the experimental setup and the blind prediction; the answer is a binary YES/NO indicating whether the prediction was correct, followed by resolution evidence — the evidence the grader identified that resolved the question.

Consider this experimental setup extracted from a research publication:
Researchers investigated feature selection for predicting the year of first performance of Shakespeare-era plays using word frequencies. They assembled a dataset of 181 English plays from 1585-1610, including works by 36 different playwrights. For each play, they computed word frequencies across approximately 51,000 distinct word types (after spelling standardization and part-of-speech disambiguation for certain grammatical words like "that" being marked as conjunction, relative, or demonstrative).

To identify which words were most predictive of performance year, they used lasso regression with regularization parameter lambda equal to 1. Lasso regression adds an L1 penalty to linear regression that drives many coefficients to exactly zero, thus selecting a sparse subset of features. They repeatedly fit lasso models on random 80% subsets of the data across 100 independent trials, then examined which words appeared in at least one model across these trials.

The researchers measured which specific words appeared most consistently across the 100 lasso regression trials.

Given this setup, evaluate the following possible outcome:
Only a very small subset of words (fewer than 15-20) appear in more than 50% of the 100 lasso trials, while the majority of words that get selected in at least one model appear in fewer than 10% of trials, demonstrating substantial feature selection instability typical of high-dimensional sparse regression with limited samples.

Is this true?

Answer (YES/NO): NO